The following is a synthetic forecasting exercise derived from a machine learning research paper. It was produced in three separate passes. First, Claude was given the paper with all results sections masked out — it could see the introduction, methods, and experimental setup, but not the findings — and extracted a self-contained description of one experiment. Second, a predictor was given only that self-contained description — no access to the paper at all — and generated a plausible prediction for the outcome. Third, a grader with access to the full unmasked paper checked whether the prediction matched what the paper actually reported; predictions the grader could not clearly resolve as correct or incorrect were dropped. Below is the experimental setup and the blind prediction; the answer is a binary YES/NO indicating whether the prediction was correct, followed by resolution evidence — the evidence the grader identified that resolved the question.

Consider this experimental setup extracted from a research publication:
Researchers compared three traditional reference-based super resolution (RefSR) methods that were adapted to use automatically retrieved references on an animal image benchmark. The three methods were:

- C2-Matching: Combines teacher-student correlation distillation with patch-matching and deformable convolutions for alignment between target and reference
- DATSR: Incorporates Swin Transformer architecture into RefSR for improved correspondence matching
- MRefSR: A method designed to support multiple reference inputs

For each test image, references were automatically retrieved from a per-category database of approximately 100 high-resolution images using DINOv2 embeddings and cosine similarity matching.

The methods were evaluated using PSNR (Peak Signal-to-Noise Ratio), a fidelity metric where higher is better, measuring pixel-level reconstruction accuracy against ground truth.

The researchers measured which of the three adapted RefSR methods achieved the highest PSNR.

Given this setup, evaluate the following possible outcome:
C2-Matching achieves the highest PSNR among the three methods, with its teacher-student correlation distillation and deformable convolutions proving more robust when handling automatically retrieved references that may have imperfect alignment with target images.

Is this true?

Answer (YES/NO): NO